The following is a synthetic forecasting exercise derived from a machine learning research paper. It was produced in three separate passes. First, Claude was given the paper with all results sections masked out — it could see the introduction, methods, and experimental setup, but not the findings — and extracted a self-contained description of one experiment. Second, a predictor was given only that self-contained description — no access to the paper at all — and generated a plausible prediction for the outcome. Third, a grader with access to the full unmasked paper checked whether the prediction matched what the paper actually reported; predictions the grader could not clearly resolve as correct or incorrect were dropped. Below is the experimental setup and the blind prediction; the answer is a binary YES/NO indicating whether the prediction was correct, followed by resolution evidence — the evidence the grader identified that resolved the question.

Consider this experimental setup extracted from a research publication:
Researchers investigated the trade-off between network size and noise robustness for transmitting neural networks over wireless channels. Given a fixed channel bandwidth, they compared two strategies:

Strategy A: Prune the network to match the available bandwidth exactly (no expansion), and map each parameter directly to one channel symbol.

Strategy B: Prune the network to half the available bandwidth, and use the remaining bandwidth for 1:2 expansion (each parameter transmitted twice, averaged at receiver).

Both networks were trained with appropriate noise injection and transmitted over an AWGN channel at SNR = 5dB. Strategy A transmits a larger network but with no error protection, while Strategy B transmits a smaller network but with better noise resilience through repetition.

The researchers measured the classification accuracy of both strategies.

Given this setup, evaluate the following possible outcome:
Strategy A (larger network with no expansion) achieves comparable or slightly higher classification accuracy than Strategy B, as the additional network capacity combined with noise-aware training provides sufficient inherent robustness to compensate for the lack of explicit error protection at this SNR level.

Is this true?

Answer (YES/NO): NO